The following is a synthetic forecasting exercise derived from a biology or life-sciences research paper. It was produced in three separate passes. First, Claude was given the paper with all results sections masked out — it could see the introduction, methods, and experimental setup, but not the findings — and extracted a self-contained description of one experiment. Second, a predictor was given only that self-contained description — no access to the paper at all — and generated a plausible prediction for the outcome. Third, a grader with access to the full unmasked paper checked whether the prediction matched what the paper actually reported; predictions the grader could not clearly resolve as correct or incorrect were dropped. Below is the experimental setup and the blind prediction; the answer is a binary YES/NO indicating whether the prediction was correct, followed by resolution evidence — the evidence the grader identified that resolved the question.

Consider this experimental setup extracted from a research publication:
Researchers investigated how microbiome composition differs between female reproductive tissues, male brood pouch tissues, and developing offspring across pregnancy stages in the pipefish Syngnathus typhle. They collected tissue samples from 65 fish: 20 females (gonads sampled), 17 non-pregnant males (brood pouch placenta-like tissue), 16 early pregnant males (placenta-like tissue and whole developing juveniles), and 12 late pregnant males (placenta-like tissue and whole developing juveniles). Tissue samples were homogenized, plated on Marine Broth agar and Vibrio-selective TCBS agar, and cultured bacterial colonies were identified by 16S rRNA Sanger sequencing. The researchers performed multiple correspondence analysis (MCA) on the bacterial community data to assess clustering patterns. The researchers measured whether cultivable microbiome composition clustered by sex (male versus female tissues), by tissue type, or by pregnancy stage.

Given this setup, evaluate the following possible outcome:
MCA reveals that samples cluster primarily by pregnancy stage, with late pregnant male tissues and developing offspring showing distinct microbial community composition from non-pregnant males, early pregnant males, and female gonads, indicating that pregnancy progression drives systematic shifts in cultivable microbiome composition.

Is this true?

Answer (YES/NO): NO